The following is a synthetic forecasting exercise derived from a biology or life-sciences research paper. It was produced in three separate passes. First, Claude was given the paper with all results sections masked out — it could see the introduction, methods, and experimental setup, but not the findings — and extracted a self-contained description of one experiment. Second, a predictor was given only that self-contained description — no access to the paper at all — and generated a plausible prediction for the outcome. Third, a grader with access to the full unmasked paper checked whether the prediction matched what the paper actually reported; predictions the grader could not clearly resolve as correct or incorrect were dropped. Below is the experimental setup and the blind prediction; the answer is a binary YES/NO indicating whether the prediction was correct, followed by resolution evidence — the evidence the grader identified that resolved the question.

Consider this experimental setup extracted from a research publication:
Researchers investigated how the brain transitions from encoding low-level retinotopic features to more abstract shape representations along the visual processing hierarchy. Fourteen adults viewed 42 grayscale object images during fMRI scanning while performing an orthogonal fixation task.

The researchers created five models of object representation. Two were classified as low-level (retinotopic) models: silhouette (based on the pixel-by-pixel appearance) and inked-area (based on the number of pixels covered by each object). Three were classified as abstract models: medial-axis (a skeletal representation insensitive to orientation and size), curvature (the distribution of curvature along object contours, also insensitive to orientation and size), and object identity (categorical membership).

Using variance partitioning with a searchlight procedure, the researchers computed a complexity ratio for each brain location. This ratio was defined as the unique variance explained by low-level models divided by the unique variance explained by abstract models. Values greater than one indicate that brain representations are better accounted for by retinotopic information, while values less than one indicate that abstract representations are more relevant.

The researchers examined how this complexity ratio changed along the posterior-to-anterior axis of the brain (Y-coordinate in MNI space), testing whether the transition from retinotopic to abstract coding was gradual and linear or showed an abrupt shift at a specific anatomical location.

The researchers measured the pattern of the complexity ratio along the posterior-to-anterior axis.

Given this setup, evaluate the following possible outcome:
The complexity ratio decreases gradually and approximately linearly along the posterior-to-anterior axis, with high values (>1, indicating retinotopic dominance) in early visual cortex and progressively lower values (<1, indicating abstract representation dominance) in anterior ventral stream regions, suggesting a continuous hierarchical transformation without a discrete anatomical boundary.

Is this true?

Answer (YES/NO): NO